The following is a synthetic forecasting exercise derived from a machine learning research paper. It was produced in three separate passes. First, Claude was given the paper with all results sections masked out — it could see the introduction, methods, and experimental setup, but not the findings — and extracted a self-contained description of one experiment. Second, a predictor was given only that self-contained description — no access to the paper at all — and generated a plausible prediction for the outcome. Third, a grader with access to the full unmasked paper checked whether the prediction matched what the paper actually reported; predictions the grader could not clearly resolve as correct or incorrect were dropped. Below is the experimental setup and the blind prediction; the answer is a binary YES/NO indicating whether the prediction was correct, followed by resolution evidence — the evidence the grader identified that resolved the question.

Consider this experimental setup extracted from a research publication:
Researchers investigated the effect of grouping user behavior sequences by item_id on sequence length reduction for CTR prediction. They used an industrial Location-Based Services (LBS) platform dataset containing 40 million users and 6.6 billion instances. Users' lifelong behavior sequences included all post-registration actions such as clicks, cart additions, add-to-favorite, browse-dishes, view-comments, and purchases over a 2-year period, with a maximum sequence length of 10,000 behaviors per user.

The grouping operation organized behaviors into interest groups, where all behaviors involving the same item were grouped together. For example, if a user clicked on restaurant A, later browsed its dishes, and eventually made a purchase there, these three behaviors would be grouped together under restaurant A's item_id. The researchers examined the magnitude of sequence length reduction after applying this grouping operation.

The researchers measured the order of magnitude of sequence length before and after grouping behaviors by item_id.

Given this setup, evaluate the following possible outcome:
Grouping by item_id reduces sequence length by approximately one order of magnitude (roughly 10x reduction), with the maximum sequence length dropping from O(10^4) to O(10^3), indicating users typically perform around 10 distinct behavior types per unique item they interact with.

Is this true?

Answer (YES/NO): NO